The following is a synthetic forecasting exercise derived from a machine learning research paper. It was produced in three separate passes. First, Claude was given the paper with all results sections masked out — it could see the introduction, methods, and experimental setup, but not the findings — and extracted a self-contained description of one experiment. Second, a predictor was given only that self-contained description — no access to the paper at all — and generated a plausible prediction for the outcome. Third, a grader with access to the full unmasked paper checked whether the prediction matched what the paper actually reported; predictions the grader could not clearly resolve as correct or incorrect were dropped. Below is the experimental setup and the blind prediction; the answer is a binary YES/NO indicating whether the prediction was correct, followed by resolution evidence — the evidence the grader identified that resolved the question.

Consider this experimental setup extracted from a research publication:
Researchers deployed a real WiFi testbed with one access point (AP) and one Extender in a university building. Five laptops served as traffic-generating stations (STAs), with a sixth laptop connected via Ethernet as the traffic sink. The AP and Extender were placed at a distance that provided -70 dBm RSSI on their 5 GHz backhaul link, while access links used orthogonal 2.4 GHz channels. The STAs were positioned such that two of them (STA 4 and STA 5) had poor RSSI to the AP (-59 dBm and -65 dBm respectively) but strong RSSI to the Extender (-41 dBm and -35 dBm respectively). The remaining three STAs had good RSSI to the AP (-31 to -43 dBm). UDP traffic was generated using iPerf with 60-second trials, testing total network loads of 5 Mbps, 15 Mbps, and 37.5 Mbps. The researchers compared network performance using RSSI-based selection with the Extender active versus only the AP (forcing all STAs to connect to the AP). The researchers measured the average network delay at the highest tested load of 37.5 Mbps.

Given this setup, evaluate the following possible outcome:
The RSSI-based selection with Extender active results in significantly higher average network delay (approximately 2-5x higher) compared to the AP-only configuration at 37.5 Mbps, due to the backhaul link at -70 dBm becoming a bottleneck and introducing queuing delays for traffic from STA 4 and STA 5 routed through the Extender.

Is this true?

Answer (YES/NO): NO